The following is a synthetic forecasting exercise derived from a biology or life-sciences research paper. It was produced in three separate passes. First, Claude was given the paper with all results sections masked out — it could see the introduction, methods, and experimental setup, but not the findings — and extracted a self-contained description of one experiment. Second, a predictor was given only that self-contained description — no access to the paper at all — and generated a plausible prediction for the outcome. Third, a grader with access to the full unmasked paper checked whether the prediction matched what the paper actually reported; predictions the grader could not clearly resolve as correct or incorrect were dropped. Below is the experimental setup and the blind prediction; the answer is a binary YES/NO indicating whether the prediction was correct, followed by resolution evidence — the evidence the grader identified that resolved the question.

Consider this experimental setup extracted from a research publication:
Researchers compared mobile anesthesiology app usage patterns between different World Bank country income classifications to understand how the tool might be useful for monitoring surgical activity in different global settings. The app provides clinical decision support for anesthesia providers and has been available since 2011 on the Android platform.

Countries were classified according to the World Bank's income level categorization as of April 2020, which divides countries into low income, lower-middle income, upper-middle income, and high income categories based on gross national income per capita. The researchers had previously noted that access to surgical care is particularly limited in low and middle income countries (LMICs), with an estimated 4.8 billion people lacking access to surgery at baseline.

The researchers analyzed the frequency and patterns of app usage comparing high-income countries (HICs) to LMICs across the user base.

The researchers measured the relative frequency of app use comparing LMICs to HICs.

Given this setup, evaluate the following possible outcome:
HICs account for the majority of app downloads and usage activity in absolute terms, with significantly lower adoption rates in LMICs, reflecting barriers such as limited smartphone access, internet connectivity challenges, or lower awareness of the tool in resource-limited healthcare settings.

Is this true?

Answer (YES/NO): NO